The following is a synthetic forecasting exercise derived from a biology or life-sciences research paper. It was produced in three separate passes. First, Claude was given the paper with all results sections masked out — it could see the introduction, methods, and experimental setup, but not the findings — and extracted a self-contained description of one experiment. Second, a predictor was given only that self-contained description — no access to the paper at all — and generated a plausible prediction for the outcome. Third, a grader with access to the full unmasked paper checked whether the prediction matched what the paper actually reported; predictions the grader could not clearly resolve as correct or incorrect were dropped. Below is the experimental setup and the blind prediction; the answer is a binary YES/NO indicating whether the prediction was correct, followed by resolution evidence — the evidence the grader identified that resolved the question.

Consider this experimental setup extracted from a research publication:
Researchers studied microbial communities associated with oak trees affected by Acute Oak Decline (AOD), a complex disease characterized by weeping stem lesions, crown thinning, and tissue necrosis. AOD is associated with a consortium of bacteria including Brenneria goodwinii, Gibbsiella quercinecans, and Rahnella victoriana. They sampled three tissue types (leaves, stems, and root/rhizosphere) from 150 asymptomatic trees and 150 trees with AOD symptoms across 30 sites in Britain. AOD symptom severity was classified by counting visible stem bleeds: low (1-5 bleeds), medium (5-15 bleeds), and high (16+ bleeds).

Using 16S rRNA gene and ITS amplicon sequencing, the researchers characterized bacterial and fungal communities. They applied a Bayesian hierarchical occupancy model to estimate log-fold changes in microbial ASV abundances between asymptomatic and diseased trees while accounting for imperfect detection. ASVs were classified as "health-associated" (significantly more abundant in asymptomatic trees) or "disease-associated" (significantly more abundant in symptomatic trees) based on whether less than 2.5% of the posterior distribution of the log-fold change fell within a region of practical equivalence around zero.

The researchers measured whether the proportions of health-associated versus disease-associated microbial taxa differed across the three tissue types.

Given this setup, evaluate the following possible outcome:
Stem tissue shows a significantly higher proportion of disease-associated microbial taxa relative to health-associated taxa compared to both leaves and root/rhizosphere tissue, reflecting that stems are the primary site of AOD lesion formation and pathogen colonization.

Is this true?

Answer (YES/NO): NO